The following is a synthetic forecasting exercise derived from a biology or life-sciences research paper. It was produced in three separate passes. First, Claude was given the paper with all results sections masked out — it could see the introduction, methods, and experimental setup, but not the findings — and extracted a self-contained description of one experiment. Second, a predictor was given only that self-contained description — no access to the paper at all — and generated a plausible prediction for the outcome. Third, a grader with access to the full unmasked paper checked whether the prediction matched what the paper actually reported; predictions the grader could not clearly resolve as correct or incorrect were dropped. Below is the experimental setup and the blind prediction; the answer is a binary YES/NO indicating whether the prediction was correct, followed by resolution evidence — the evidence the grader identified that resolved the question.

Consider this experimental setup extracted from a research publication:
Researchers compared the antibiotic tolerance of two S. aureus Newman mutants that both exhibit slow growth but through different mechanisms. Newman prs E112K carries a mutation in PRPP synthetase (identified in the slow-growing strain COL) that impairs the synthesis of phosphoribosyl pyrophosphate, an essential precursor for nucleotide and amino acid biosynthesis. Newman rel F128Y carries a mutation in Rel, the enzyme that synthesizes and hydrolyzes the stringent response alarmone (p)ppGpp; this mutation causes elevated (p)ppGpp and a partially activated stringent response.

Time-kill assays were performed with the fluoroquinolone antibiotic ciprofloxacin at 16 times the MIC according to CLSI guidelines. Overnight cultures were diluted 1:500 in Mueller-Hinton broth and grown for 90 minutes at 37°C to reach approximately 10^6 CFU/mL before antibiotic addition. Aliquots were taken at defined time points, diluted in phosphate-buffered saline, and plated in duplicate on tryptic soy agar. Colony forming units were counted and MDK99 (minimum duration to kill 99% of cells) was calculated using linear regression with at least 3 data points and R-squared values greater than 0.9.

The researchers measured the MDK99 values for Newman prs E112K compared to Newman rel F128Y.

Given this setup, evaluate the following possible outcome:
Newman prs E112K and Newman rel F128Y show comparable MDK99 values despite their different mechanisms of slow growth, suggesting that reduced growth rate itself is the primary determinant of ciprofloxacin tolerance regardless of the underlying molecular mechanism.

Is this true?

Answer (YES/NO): NO